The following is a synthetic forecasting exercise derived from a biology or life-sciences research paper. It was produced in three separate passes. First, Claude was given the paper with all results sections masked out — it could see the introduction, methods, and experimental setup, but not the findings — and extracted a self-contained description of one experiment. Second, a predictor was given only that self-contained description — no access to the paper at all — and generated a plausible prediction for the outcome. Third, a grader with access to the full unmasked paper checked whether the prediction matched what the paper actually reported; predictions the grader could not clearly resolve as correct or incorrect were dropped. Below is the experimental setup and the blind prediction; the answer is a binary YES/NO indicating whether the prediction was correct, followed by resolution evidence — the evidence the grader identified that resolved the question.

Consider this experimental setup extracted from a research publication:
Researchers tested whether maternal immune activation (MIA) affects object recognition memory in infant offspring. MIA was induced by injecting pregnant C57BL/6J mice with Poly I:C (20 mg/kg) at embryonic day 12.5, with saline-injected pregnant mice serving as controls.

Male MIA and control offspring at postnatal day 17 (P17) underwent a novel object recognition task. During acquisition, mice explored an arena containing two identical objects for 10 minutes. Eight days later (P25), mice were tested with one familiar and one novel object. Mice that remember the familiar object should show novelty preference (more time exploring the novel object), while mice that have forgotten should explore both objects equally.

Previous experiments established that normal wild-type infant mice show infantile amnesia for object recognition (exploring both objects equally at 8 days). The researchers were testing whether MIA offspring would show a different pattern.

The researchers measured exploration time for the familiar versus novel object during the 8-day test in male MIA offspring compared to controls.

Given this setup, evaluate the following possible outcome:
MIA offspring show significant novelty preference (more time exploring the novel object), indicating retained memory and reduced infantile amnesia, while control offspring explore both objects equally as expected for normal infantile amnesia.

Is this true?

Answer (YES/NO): YES